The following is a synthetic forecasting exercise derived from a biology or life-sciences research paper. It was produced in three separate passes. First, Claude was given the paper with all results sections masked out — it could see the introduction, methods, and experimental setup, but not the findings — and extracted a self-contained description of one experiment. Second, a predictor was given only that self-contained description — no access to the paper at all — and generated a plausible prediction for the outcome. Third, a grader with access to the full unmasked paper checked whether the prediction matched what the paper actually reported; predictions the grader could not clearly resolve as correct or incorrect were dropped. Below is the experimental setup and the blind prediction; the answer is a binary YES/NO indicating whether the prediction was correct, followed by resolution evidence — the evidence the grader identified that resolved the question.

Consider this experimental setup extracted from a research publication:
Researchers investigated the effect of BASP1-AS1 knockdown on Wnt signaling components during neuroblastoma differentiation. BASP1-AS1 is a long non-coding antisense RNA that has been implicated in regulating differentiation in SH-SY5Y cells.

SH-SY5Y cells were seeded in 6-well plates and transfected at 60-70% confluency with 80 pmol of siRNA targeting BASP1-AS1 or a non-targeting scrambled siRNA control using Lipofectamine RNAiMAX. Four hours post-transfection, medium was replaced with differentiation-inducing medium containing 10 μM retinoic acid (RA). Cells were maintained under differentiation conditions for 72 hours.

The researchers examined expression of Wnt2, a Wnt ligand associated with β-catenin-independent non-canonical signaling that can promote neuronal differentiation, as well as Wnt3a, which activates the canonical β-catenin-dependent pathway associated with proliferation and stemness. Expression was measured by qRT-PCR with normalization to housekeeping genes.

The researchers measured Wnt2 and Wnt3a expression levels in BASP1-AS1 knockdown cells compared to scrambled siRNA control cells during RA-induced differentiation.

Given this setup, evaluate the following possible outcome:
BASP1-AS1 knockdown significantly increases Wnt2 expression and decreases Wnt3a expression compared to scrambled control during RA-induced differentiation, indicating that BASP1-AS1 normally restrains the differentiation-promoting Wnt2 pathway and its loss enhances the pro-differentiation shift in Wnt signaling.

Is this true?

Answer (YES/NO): NO